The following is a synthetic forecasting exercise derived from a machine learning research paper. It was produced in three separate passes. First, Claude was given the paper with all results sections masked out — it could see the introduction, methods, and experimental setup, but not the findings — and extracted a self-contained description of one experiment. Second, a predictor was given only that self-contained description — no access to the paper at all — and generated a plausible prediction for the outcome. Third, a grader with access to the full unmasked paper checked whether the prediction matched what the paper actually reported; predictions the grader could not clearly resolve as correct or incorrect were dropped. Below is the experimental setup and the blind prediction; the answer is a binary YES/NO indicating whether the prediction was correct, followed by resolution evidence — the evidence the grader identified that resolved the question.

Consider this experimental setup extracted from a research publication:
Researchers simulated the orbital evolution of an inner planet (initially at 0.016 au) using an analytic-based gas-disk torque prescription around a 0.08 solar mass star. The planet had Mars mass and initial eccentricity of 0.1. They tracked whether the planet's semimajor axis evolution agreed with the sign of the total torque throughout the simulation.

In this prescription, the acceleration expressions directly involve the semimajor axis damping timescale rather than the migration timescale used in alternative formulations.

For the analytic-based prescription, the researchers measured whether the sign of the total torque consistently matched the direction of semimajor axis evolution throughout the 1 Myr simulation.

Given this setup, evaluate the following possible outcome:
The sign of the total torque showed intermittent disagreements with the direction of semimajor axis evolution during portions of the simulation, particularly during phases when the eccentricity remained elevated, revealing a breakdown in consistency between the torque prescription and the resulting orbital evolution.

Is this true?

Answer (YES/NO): NO